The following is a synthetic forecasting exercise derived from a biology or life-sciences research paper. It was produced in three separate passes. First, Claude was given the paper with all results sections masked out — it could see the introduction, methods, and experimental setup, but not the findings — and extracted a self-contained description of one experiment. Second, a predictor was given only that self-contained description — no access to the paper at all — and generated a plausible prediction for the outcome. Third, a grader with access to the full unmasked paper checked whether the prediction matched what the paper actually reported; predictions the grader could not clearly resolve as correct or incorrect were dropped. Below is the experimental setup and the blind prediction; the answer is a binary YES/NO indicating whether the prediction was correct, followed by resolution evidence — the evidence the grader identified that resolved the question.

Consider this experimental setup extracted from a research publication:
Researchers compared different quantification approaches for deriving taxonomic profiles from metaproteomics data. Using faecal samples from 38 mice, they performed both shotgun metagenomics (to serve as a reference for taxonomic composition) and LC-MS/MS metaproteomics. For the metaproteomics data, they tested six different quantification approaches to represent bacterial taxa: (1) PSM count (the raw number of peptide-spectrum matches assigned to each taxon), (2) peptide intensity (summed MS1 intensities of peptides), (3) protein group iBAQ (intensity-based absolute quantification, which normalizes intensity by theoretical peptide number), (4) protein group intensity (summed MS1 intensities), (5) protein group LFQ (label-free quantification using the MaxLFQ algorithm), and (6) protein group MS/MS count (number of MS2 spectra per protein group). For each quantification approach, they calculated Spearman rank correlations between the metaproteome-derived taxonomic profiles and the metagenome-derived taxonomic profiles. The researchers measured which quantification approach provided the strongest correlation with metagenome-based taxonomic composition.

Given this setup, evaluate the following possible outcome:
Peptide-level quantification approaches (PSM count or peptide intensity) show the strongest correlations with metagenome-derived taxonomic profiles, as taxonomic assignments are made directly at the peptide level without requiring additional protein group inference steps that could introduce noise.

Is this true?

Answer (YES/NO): YES